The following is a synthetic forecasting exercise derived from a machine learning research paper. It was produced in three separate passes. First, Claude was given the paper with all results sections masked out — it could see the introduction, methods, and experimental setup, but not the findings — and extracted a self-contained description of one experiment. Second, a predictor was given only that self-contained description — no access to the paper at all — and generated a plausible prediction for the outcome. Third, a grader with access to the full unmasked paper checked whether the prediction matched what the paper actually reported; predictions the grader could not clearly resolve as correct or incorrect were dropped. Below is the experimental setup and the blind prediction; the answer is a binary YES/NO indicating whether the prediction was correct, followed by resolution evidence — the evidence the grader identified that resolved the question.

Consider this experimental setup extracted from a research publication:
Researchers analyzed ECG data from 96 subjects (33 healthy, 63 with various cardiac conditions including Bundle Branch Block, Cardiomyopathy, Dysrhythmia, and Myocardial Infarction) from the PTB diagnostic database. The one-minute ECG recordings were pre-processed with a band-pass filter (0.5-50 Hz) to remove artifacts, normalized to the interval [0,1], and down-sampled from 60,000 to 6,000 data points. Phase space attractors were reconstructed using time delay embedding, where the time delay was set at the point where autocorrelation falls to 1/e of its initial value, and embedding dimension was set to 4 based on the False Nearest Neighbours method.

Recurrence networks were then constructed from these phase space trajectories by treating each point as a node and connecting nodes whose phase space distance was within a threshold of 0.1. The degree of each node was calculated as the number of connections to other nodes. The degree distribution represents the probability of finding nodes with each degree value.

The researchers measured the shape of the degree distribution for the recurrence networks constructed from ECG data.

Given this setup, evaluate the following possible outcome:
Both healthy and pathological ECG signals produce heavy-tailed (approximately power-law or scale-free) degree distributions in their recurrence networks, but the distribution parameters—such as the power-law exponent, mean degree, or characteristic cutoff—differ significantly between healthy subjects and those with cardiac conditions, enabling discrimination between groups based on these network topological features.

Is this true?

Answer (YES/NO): NO